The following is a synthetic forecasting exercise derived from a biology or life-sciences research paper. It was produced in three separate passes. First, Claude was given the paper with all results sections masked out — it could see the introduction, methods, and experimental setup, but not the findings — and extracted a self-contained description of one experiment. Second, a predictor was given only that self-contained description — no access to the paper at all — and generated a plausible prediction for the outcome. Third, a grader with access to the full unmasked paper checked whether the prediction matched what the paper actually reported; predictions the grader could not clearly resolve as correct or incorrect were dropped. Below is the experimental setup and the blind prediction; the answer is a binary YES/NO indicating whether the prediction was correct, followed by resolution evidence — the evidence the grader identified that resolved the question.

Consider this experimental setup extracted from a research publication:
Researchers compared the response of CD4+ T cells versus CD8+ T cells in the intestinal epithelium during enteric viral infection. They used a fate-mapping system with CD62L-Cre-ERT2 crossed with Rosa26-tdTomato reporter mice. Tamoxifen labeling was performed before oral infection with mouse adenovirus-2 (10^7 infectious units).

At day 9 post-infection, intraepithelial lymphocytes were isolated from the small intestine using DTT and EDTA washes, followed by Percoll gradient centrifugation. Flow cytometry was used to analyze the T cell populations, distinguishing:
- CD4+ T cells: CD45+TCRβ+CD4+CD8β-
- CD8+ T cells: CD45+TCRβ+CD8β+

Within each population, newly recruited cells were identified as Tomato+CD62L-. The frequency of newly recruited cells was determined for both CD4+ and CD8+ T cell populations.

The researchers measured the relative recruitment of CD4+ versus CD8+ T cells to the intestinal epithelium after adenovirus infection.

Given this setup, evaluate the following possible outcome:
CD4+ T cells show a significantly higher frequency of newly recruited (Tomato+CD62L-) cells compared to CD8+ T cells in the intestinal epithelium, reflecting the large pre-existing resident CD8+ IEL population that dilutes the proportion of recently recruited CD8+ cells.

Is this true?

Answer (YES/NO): NO